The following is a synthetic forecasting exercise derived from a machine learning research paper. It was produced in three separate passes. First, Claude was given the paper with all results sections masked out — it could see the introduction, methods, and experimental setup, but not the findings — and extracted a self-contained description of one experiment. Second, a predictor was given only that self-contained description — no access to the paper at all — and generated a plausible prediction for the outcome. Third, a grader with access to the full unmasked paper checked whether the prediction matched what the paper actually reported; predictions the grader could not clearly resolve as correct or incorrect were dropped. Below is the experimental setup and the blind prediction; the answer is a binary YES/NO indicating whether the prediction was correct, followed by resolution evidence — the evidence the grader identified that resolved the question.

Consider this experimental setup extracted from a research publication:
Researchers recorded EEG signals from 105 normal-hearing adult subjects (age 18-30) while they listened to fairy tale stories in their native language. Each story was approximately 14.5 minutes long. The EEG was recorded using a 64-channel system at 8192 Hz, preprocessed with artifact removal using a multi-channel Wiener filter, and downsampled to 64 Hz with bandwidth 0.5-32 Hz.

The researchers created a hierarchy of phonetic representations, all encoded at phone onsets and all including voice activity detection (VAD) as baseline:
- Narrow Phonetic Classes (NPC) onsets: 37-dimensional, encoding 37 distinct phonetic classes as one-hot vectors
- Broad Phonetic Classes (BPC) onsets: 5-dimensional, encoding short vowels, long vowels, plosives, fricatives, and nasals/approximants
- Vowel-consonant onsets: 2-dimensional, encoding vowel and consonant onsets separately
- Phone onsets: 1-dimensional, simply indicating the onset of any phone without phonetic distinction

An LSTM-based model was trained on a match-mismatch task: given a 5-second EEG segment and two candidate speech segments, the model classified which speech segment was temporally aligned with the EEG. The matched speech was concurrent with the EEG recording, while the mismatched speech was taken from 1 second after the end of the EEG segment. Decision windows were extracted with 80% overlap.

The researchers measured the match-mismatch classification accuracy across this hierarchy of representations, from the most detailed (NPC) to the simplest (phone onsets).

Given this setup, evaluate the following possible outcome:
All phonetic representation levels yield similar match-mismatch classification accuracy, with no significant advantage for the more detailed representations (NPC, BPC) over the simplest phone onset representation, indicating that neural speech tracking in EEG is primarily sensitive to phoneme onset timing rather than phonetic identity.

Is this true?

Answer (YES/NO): NO